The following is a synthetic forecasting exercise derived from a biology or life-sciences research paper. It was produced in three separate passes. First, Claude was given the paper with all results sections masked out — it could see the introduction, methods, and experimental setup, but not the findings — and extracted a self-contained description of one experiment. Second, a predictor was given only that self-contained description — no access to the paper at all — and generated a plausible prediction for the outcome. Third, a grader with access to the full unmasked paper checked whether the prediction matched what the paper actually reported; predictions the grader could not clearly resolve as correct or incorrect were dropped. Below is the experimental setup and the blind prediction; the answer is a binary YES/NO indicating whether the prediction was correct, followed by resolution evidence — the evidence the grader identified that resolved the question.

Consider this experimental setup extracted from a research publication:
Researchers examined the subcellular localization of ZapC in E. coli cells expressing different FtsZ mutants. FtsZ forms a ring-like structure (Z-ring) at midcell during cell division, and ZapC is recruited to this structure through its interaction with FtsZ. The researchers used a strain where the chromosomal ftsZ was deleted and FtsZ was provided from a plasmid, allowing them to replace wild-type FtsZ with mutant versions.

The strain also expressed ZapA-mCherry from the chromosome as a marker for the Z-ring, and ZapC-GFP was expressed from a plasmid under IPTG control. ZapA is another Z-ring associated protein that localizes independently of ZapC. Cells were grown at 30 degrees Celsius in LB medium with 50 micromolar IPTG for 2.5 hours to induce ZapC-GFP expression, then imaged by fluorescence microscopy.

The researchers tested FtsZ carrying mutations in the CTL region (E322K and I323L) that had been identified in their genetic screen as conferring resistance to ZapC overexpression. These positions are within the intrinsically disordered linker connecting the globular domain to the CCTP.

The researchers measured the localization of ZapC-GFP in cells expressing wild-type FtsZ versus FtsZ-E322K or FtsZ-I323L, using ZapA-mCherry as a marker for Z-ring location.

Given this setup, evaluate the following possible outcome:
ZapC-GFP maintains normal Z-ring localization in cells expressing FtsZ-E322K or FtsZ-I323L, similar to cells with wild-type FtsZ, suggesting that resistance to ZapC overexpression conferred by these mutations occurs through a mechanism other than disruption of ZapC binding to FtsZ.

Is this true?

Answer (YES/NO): YES